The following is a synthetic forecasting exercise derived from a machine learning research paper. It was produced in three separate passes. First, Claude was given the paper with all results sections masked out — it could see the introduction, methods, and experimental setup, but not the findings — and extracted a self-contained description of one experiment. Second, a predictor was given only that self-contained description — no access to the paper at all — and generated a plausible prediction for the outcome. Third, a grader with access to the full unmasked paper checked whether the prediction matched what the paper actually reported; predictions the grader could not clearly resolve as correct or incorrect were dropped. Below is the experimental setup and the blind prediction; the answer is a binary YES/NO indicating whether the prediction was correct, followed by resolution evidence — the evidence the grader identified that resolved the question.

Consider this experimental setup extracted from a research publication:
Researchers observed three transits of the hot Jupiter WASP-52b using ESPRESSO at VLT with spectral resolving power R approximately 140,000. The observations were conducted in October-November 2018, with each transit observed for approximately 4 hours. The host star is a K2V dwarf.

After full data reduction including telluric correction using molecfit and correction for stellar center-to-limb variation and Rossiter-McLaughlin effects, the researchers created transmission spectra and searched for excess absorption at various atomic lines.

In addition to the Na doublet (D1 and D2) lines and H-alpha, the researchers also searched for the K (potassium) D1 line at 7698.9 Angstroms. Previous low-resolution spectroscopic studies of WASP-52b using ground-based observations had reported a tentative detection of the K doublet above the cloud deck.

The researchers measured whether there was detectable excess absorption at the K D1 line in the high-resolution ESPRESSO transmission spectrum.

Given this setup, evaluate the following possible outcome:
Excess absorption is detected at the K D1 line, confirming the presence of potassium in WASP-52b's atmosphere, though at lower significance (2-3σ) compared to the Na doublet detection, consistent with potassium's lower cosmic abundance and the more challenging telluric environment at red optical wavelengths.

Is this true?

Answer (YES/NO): NO